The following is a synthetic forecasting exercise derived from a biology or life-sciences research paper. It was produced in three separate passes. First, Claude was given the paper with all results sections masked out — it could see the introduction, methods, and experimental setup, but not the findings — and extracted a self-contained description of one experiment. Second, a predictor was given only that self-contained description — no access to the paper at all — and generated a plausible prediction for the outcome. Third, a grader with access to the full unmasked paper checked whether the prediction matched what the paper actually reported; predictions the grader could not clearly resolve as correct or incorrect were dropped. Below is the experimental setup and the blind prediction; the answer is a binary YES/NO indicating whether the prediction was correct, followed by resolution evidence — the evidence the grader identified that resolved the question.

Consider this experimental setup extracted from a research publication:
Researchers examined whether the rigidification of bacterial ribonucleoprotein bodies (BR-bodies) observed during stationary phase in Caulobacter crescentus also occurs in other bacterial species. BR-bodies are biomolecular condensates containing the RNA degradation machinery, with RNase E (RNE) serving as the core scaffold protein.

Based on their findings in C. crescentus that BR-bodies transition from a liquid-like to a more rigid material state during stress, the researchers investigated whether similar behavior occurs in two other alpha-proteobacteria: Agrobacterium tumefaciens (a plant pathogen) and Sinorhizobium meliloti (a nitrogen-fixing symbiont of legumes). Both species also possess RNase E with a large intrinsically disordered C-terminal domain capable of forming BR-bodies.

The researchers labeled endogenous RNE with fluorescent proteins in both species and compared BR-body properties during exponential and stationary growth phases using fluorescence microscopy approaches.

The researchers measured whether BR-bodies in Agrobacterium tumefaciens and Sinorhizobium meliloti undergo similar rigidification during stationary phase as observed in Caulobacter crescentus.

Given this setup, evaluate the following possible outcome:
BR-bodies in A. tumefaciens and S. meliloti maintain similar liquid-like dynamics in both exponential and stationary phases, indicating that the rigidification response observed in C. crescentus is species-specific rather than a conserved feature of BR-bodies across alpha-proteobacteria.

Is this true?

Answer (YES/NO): NO